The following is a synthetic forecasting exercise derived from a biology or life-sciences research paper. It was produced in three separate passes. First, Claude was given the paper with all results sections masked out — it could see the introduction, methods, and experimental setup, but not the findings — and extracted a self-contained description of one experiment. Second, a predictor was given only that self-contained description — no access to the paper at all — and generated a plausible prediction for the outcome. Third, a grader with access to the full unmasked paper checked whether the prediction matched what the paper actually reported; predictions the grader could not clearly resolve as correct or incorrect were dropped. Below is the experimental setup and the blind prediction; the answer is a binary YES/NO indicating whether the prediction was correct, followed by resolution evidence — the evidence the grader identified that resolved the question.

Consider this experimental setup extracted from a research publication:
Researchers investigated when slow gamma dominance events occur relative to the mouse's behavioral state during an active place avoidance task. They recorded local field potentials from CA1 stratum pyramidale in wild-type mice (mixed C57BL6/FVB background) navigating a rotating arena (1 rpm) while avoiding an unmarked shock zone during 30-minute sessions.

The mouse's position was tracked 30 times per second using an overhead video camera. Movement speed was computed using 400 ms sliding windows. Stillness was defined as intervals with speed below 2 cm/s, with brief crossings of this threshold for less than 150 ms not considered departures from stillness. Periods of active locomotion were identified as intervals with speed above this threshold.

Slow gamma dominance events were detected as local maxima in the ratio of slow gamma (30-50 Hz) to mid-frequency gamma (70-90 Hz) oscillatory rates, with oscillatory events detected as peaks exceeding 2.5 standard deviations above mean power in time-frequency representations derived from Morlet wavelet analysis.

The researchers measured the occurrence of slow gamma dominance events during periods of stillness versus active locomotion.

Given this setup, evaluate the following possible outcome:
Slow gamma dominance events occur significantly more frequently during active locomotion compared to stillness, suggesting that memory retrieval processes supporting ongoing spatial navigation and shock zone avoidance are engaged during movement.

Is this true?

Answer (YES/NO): NO